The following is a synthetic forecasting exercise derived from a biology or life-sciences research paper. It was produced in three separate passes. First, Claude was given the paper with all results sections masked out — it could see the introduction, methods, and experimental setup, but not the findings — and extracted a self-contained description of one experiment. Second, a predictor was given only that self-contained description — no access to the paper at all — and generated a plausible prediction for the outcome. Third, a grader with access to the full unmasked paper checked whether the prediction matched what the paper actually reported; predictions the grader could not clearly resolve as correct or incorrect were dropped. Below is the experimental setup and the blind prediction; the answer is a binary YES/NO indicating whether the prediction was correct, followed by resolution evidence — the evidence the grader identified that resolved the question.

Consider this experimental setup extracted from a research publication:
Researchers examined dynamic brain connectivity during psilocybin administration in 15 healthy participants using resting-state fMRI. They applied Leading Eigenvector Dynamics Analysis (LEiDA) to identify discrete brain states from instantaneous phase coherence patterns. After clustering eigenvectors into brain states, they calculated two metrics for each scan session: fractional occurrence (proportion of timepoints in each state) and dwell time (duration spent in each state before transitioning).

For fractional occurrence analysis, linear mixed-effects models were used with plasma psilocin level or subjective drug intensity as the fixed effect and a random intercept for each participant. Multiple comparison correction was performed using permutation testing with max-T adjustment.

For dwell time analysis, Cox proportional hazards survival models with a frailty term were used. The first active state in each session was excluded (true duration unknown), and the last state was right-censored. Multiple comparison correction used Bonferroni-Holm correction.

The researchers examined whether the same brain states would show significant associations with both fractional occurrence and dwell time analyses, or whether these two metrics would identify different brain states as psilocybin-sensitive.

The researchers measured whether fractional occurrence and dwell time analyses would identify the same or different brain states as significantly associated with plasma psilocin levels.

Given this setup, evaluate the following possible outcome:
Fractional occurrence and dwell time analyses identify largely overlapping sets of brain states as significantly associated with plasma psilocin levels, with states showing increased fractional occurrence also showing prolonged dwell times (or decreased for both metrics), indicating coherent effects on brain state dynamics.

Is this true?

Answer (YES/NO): YES